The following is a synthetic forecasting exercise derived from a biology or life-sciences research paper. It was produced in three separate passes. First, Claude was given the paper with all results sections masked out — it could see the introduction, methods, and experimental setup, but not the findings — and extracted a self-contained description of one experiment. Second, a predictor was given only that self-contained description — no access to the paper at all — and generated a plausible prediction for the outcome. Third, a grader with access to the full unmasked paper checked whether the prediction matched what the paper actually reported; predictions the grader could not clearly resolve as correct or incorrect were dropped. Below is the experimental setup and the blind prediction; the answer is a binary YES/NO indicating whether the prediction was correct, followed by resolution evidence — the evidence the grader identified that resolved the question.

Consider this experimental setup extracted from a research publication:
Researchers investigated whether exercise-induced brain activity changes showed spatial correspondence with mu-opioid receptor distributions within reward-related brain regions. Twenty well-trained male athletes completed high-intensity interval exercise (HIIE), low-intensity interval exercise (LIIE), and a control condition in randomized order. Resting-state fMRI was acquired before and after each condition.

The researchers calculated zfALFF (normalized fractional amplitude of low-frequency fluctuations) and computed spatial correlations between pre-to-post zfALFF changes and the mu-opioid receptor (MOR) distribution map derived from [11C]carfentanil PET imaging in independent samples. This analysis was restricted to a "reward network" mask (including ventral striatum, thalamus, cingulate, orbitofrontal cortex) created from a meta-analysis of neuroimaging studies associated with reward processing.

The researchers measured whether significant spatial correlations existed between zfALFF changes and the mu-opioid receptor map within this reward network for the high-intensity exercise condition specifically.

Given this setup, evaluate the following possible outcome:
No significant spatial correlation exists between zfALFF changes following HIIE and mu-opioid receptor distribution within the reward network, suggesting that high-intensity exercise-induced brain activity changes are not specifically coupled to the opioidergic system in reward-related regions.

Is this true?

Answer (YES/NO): NO